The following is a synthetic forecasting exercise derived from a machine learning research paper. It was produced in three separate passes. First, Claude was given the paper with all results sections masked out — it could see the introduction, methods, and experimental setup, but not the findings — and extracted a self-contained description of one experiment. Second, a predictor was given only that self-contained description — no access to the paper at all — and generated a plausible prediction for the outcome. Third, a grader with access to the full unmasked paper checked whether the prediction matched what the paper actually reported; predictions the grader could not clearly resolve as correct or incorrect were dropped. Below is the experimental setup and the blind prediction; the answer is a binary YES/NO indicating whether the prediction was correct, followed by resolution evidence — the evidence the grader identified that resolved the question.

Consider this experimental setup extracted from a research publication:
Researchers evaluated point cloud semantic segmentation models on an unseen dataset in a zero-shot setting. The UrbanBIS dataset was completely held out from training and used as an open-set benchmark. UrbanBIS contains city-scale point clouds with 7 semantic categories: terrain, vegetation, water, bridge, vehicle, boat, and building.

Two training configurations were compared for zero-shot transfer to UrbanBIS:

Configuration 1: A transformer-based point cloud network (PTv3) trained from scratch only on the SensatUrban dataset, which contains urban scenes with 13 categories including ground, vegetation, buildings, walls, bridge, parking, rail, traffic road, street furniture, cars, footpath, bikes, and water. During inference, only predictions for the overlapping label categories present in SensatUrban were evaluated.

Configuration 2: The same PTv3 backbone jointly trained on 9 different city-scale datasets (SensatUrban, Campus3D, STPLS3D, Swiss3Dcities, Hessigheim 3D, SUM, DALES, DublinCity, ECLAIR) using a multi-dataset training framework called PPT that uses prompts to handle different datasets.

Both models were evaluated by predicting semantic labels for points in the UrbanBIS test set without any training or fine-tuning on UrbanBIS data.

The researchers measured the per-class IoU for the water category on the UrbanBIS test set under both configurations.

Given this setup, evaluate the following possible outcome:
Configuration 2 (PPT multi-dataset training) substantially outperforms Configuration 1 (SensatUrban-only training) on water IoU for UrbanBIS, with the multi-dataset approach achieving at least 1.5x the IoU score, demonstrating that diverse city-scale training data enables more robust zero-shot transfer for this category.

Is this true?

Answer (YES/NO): NO